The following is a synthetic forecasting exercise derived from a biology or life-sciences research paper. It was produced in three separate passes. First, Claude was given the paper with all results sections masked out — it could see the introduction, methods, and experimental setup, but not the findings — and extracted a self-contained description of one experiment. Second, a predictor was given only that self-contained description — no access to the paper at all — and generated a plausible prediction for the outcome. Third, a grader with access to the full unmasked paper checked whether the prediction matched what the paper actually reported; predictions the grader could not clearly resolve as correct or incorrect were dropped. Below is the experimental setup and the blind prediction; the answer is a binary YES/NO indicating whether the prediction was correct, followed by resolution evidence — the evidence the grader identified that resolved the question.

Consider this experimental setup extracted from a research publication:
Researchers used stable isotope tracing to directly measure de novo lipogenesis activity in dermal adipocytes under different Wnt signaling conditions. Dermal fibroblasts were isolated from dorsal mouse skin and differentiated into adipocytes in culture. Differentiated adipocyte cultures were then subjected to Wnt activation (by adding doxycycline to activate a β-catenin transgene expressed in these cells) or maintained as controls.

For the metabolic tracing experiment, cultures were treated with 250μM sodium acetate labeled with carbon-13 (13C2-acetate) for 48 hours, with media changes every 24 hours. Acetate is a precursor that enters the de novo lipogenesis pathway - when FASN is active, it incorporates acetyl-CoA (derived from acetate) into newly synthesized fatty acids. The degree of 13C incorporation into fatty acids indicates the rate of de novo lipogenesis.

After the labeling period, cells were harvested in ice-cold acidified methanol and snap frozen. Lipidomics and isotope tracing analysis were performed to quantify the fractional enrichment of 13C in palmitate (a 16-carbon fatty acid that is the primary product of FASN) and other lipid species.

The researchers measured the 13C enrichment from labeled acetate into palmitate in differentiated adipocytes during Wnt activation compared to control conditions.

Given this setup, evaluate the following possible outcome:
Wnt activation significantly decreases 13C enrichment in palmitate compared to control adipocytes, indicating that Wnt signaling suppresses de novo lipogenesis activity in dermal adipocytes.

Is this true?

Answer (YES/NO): YES